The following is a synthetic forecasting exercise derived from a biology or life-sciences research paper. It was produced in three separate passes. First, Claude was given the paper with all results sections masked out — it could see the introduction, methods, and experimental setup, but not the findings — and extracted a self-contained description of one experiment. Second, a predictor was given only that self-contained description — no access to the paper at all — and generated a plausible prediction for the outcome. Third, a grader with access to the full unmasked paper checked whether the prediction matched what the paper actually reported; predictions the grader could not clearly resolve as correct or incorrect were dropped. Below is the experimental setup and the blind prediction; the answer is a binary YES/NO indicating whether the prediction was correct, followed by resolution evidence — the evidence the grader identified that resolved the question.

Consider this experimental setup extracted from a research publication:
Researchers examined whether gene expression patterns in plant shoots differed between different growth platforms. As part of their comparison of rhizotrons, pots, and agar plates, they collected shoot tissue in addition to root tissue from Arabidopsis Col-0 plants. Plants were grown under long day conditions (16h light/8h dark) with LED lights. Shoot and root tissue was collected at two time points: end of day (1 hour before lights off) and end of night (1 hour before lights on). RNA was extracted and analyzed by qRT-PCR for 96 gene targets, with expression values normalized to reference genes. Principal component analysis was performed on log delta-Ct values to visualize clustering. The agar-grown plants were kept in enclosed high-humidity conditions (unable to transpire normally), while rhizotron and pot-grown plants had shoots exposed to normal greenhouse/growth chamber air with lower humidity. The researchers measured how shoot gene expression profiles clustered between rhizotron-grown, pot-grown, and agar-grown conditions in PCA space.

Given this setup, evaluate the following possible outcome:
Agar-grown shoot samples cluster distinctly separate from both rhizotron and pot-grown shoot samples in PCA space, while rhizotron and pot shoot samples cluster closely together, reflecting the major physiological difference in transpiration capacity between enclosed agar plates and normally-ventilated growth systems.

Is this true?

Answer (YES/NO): NO